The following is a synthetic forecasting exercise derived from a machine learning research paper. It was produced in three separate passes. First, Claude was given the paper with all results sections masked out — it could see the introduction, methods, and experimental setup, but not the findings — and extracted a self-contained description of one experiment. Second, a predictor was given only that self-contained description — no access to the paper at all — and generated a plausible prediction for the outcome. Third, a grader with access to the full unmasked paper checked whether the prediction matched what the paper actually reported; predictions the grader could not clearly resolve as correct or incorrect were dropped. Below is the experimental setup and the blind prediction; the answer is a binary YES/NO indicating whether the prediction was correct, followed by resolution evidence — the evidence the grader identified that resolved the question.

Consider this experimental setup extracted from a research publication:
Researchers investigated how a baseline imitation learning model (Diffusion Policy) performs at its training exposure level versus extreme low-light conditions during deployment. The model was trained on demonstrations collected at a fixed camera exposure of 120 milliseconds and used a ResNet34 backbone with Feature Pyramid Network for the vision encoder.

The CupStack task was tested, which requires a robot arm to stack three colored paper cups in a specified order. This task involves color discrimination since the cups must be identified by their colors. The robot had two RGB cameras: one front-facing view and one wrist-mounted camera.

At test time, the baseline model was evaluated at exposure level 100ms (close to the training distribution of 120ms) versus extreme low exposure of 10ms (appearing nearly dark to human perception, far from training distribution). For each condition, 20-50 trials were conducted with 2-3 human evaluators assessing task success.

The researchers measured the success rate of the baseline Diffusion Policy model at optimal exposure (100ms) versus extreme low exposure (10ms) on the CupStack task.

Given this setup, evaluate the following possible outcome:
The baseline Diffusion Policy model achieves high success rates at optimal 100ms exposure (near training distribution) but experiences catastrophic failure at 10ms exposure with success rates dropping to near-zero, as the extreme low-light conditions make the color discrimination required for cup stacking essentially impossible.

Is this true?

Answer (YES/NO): YES